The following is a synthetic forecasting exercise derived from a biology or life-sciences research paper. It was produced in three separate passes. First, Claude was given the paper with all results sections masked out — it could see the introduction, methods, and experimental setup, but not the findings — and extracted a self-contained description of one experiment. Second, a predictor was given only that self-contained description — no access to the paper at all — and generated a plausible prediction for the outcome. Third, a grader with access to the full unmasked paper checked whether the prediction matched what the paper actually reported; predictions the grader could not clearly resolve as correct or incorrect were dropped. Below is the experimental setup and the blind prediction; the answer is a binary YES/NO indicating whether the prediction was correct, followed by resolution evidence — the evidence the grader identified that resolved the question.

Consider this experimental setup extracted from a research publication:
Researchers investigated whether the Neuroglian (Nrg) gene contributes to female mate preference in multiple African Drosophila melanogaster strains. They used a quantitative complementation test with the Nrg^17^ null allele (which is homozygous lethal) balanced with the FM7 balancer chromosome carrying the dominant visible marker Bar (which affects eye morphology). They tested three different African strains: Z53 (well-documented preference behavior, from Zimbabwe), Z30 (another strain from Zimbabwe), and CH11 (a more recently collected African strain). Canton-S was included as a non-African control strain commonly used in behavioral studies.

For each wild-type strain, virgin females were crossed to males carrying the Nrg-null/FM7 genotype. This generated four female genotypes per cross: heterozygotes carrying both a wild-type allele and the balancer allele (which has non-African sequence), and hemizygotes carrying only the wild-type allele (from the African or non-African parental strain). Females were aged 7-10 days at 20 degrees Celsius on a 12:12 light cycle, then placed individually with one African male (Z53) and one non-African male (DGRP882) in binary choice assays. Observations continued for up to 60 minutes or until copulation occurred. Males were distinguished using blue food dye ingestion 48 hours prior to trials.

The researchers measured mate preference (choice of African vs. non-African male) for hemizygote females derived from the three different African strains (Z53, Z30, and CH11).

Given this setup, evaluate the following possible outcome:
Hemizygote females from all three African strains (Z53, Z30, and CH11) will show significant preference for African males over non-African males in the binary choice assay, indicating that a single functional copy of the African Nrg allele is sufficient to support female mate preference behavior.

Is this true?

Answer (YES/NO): NO